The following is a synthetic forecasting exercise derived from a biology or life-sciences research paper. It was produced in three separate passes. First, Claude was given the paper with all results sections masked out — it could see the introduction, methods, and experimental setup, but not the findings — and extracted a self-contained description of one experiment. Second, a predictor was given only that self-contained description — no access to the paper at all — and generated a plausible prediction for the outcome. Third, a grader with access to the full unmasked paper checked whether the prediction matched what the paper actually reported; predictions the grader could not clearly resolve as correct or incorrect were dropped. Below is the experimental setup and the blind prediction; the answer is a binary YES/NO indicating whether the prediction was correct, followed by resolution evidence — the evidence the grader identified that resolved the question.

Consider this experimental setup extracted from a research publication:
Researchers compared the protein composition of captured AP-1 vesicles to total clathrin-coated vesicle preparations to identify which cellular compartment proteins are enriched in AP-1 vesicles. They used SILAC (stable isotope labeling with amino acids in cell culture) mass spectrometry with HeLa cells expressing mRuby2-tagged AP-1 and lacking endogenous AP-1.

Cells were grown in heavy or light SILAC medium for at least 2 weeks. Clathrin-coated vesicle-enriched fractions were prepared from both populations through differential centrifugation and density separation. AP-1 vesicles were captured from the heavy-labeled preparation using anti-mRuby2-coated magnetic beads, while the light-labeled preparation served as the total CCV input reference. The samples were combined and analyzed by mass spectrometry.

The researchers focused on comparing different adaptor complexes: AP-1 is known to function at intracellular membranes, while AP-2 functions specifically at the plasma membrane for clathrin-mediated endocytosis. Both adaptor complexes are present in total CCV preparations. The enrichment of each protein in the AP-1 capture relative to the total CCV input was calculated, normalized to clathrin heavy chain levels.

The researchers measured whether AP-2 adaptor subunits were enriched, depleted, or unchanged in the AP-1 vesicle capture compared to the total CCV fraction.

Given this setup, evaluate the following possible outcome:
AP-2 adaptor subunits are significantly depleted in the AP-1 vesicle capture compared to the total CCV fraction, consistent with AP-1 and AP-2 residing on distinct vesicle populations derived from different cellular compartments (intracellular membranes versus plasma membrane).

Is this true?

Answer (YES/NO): NO